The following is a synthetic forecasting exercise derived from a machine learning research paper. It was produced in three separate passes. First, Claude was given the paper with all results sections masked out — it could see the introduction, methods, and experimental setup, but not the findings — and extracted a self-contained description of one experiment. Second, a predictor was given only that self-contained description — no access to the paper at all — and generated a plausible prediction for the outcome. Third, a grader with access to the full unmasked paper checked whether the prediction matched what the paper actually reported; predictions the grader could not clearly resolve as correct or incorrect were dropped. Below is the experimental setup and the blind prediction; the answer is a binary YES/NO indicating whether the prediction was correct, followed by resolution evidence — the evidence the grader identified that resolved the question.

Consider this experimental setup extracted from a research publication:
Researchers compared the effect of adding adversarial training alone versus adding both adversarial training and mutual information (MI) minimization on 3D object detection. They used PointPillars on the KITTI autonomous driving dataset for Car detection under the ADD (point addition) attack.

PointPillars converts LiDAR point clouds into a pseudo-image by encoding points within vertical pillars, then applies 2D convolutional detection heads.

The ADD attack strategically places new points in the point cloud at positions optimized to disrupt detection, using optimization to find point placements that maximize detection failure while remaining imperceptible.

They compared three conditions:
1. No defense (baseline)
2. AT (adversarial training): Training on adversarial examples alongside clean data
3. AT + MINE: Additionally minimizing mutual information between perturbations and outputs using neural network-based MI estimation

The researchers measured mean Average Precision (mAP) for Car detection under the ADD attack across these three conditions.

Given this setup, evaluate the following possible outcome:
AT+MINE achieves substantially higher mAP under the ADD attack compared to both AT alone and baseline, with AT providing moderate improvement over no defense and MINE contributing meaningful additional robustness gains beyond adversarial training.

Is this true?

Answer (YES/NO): NO